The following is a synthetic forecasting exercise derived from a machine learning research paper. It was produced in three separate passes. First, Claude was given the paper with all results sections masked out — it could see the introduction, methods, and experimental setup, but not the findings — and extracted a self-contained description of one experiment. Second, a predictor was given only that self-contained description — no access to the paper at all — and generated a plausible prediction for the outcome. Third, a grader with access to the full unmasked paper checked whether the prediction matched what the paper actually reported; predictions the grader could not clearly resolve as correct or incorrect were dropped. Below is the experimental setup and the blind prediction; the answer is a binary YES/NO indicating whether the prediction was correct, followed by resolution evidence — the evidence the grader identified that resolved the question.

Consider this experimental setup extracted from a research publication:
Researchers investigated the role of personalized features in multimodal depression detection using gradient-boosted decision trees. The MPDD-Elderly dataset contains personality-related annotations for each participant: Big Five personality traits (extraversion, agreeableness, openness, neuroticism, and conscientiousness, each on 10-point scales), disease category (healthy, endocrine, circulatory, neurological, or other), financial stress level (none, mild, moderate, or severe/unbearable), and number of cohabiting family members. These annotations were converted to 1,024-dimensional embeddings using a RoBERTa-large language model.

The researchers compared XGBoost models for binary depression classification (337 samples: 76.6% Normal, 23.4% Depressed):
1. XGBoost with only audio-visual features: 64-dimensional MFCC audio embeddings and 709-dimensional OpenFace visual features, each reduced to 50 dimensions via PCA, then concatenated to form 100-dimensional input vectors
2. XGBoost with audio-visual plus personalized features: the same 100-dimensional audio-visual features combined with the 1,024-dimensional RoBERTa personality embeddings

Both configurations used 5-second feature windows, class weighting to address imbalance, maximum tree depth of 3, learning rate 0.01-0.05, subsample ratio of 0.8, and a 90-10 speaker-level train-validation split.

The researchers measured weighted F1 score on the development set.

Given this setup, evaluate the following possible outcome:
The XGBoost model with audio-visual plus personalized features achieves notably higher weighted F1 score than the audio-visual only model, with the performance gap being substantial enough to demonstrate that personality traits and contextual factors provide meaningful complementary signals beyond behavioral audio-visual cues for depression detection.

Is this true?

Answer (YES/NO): NO